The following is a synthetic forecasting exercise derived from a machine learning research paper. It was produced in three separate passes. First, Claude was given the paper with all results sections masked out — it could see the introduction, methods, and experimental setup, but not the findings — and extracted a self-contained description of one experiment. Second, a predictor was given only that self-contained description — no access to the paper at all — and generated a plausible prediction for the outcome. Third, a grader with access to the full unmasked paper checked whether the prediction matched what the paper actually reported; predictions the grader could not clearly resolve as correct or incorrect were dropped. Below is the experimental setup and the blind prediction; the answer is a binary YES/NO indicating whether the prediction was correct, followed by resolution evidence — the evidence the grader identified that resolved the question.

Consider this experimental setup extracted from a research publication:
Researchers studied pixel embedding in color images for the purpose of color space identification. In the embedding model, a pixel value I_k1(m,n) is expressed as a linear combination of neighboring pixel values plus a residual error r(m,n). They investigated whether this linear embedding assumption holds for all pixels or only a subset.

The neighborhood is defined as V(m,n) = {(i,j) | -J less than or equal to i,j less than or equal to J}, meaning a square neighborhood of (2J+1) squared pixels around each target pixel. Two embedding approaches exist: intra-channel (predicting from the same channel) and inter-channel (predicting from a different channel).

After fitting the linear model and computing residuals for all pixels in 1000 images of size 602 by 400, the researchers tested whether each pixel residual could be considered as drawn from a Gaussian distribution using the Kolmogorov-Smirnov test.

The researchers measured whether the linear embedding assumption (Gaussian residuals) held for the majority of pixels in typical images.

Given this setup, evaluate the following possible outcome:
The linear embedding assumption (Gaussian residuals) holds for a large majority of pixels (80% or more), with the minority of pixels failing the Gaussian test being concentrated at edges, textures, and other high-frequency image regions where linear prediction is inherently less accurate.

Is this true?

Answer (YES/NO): NO